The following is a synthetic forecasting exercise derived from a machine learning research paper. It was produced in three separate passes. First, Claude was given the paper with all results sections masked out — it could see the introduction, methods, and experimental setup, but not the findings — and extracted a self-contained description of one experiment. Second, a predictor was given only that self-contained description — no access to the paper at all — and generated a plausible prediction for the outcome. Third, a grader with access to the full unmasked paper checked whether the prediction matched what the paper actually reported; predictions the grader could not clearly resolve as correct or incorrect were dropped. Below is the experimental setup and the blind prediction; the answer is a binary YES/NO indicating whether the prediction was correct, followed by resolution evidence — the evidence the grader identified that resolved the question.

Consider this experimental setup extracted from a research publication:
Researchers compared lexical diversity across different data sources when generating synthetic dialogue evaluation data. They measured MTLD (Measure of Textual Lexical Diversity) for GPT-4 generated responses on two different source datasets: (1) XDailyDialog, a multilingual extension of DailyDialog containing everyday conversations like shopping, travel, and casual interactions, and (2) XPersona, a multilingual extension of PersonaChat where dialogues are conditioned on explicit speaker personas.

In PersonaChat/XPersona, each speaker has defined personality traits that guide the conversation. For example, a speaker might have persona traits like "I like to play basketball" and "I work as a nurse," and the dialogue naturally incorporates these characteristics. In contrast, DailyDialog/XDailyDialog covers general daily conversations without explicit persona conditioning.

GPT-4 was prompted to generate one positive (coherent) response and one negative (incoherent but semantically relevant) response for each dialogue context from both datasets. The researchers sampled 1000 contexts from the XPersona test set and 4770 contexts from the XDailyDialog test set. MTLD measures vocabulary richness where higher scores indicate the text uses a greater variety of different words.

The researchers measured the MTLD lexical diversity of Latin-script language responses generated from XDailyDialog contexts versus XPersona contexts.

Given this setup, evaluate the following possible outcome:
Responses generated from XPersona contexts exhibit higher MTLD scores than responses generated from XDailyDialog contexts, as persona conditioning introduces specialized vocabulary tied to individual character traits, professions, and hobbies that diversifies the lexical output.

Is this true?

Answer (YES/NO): YES